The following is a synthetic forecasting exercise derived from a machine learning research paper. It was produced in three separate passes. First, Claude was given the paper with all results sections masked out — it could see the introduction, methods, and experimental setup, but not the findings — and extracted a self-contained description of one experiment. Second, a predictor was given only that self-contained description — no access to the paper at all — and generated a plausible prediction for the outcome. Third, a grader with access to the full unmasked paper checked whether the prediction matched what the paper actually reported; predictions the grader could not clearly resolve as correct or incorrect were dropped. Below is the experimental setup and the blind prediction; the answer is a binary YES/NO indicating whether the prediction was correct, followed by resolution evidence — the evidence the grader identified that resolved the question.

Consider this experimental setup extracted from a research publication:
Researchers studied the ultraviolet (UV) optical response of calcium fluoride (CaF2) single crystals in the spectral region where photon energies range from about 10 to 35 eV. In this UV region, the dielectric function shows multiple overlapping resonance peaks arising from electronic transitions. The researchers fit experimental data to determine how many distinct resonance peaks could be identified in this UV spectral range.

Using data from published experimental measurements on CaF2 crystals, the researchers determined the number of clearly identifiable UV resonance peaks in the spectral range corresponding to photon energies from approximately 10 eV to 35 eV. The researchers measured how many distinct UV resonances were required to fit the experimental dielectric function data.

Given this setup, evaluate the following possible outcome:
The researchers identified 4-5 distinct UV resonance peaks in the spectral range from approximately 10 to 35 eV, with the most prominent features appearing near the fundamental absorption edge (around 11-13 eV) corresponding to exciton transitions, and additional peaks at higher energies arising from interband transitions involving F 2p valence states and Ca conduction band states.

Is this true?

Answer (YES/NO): YES